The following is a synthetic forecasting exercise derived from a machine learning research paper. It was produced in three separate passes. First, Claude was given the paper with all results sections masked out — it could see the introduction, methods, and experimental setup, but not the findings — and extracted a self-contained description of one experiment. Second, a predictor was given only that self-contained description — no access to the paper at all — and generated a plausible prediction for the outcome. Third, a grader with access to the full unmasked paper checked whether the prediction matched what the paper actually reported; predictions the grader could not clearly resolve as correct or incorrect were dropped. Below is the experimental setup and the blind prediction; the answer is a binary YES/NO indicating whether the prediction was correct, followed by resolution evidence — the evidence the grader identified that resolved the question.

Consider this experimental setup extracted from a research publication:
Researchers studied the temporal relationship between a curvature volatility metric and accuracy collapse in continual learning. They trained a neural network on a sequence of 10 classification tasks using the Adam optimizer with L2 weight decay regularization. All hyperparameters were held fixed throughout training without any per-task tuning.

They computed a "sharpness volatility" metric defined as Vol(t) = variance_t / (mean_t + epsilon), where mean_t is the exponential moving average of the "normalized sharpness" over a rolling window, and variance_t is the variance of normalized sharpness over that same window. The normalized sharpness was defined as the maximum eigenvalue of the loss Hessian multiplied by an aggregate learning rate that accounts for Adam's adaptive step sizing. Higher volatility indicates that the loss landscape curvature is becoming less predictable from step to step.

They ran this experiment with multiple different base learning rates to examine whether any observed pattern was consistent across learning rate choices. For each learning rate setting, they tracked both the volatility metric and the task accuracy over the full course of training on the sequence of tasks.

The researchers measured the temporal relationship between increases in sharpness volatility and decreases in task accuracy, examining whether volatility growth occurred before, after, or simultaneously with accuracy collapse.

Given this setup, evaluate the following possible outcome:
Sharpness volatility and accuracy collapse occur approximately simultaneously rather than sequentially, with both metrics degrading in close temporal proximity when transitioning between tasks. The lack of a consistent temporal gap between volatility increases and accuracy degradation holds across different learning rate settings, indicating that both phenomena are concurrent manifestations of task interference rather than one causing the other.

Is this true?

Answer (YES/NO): NO